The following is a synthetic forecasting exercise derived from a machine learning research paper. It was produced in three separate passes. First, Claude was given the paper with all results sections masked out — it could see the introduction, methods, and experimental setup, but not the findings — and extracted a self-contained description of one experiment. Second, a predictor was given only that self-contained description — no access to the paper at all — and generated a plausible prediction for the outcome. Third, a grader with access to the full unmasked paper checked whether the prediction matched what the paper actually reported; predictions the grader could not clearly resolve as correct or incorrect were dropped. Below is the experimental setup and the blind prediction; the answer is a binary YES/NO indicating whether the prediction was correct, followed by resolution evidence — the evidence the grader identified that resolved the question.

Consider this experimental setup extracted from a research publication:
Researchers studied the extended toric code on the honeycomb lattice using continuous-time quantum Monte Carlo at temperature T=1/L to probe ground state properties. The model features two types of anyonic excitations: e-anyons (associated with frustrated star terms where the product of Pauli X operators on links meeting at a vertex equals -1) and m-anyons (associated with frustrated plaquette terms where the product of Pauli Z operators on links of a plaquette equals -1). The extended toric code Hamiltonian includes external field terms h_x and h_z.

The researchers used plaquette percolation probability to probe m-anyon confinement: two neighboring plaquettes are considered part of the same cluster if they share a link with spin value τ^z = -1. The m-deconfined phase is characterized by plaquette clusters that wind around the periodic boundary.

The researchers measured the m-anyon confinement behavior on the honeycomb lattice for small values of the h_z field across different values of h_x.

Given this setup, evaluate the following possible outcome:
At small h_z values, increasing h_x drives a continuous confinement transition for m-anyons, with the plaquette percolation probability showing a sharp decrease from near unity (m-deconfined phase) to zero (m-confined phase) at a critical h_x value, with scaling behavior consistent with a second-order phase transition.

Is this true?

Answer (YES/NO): NO